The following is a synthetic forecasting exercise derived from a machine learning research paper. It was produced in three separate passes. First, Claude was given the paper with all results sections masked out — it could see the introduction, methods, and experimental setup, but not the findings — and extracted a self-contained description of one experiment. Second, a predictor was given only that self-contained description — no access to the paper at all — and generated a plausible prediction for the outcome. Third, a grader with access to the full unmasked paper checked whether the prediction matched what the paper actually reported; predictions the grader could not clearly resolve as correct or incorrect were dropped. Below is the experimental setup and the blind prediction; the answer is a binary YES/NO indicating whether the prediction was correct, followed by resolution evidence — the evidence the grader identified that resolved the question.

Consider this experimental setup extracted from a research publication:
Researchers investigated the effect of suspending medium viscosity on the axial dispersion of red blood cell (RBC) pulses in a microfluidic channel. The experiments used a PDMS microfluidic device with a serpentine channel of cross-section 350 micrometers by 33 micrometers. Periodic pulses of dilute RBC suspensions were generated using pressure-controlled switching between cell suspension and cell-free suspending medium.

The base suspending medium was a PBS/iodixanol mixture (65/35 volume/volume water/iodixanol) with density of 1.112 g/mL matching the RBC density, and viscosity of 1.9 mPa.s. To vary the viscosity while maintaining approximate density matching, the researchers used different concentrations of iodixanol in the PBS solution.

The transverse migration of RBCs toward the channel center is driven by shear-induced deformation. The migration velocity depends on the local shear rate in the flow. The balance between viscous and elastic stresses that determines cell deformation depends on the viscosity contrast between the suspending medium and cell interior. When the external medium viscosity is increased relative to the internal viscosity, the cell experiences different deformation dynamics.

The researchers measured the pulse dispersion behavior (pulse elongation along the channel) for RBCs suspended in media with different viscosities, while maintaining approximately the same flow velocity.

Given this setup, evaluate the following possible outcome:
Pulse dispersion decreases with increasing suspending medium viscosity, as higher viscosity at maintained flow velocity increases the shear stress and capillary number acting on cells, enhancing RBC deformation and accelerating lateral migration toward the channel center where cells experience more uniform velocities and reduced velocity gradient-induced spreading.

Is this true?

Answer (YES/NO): YES